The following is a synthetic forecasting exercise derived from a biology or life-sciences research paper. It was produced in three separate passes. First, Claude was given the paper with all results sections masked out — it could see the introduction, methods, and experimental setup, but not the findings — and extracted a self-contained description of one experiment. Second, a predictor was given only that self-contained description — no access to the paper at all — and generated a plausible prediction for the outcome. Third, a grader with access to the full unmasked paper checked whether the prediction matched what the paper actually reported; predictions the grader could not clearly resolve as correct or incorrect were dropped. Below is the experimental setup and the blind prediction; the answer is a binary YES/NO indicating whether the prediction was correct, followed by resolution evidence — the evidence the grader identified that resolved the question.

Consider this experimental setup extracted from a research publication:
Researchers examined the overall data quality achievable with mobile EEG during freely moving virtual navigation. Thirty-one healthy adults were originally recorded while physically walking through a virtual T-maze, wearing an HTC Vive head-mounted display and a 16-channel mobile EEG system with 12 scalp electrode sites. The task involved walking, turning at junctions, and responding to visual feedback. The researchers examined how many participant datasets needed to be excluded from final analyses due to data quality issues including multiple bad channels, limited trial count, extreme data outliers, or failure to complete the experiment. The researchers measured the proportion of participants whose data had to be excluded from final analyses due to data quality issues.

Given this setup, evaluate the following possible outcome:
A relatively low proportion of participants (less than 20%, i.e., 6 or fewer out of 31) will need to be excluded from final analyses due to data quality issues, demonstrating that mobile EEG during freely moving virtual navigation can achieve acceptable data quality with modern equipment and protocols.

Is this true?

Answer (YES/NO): NO